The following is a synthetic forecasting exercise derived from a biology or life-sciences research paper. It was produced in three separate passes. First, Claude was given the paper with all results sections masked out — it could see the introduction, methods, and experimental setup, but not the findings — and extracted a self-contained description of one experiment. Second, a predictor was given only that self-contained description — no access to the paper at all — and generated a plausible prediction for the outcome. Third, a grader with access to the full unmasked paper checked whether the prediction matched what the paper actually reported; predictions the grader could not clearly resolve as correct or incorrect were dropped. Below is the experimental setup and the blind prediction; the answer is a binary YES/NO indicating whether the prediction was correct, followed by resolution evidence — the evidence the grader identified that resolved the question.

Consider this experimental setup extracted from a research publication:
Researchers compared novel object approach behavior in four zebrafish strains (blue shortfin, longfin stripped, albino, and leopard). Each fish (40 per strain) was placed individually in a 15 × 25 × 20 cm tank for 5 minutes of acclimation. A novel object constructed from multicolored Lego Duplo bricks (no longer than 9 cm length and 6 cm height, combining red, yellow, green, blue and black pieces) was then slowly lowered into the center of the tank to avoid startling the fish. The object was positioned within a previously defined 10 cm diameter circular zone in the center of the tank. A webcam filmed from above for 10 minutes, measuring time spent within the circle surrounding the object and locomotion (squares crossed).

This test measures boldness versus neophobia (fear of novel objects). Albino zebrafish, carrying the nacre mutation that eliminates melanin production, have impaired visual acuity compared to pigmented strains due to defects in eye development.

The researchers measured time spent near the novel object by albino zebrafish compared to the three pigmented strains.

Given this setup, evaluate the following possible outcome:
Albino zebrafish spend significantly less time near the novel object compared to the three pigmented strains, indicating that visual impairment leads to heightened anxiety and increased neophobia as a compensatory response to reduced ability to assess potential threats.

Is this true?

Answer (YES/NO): NO